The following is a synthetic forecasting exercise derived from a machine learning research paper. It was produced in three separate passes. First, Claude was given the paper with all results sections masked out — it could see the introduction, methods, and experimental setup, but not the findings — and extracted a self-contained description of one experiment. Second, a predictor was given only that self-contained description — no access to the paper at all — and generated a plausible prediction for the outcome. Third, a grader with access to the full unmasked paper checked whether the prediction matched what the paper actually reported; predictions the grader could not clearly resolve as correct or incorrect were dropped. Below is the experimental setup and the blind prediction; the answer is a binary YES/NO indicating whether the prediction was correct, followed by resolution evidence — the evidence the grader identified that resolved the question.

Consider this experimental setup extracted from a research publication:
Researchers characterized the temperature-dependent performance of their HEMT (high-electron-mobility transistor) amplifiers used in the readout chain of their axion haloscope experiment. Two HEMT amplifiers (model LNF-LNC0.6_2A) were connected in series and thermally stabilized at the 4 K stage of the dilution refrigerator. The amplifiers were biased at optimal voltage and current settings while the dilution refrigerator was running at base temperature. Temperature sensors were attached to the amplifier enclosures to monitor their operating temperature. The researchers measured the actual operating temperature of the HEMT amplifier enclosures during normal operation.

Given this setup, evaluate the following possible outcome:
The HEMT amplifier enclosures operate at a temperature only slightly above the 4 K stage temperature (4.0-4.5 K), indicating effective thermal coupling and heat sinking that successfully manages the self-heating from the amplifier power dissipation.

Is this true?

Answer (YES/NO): NO